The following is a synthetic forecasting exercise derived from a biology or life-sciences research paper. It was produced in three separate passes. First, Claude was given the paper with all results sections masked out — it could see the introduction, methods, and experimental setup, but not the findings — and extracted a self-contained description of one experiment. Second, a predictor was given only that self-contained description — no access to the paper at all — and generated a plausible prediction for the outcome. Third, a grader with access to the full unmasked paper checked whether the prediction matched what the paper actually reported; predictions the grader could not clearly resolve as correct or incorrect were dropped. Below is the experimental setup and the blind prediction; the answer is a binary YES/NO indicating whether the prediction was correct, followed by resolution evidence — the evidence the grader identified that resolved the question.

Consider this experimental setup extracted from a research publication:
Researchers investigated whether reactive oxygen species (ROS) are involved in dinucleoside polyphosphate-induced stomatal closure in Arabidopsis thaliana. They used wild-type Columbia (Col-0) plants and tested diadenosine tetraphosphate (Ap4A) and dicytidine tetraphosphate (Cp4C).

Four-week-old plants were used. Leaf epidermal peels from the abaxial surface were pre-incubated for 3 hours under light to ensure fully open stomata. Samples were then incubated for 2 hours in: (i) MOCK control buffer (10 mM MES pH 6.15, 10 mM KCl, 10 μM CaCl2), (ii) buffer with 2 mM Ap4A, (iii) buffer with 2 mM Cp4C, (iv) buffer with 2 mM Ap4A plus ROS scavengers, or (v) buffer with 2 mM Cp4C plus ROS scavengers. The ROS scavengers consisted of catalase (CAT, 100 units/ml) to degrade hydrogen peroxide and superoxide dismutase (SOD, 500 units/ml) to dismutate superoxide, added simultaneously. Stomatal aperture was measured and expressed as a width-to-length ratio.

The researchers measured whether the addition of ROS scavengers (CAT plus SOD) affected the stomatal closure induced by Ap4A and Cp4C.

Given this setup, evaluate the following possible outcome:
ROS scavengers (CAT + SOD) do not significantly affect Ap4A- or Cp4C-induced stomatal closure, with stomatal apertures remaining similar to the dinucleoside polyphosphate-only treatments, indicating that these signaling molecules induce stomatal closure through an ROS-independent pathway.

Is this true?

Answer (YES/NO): NO